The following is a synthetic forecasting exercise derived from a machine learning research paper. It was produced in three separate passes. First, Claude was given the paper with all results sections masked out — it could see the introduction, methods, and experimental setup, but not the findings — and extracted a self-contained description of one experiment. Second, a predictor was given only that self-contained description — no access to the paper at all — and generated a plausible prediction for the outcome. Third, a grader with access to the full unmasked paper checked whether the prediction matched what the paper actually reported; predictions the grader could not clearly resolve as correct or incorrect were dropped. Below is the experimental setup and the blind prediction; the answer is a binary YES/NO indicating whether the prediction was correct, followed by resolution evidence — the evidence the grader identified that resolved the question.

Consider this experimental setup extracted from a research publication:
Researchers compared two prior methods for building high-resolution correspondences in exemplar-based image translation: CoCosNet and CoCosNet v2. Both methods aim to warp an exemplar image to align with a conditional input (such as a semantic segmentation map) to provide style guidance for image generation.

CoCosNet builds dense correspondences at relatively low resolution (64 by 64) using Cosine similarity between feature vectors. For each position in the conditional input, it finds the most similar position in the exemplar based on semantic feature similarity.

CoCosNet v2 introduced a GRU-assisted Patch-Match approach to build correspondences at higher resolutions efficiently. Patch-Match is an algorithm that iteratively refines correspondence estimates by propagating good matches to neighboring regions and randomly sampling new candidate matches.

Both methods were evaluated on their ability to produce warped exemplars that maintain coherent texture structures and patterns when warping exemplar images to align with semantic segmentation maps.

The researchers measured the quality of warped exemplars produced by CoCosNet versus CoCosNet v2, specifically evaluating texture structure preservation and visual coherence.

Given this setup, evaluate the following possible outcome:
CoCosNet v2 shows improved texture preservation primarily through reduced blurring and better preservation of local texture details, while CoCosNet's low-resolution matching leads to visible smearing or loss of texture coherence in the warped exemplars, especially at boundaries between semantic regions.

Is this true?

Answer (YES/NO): NO